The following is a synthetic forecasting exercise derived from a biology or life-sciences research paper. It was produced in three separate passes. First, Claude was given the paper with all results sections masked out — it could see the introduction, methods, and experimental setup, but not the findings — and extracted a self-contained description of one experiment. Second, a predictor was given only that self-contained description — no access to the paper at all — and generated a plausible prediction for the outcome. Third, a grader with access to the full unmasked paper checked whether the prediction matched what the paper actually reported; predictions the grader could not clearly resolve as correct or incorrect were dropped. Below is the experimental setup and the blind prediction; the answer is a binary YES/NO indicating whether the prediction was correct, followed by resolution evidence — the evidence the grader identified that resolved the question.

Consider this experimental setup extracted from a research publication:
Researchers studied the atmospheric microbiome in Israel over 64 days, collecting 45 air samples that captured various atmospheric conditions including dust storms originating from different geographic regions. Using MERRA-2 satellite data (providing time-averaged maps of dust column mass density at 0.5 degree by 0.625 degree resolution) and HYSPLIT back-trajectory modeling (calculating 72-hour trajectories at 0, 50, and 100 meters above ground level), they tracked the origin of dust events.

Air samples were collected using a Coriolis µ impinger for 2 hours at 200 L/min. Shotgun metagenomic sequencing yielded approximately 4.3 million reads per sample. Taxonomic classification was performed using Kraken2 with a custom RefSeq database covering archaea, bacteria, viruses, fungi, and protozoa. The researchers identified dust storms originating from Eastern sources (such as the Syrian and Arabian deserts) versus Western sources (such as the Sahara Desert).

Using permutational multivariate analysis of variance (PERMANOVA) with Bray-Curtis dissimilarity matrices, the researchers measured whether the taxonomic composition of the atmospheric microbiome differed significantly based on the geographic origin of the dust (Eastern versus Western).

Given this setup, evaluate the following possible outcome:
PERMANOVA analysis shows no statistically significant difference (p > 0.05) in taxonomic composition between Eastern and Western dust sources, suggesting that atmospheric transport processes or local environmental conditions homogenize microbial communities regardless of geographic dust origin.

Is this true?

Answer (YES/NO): NO